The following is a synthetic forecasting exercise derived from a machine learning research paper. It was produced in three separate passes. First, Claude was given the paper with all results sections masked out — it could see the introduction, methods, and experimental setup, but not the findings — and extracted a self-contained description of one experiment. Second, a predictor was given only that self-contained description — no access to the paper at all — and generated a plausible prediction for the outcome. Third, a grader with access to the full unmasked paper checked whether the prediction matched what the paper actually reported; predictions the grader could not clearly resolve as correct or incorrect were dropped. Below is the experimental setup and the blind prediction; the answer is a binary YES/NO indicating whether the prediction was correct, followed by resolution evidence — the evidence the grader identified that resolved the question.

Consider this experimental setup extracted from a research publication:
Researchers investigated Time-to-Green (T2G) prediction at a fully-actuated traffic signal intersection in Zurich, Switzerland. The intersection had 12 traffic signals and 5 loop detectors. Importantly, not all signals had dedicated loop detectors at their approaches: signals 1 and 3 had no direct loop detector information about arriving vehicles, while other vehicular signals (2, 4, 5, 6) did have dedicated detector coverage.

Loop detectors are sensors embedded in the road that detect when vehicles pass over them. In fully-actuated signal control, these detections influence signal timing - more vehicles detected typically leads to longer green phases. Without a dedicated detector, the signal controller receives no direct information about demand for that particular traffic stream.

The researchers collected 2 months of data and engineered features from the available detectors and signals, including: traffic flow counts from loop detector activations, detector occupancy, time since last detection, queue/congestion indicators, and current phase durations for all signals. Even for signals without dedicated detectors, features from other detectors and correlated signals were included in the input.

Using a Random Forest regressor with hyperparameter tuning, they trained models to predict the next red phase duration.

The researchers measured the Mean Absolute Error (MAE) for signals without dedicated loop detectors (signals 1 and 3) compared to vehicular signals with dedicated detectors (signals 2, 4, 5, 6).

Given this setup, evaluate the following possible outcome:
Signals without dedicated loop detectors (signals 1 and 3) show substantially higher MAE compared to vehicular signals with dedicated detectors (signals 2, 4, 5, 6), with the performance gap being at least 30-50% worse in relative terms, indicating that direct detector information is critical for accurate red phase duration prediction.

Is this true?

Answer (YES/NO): NO